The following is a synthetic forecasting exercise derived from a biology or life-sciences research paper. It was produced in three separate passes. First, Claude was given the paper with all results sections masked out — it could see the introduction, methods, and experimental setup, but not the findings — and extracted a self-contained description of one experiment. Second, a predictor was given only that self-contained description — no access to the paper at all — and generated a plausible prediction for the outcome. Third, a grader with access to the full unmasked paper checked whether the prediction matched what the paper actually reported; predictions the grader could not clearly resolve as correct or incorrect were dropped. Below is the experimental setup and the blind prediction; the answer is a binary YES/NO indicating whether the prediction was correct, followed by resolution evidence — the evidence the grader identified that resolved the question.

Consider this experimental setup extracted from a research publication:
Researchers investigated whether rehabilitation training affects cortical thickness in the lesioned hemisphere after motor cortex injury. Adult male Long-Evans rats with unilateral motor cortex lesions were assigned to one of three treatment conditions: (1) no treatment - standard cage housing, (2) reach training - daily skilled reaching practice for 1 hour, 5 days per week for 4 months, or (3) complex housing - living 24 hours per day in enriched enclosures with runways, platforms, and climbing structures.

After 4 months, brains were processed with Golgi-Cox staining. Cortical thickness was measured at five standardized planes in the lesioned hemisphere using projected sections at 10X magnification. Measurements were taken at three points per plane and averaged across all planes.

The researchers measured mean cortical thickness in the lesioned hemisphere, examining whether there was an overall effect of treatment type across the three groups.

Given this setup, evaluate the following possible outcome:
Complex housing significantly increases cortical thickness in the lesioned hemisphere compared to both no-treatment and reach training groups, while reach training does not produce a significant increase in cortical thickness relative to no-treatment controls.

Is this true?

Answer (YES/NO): NO